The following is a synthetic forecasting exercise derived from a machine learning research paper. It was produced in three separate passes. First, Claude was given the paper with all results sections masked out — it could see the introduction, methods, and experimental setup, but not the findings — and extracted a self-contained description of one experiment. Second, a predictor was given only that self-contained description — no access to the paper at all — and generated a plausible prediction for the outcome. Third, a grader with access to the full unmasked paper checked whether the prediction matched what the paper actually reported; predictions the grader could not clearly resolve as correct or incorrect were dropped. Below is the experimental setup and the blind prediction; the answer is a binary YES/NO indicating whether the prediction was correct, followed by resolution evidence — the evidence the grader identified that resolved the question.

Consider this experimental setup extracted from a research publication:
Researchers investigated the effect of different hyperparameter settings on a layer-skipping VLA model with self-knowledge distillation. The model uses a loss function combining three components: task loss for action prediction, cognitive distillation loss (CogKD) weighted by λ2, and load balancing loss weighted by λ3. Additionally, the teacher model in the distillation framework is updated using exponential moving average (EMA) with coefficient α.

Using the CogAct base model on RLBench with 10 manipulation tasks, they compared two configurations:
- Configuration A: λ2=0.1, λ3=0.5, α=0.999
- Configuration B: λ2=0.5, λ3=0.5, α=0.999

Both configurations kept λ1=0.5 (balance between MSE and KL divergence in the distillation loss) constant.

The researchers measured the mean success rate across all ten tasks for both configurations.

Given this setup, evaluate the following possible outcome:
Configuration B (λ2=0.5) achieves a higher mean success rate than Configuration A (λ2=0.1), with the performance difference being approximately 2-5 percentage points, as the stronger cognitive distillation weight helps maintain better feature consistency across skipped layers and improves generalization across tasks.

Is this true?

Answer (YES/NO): NO